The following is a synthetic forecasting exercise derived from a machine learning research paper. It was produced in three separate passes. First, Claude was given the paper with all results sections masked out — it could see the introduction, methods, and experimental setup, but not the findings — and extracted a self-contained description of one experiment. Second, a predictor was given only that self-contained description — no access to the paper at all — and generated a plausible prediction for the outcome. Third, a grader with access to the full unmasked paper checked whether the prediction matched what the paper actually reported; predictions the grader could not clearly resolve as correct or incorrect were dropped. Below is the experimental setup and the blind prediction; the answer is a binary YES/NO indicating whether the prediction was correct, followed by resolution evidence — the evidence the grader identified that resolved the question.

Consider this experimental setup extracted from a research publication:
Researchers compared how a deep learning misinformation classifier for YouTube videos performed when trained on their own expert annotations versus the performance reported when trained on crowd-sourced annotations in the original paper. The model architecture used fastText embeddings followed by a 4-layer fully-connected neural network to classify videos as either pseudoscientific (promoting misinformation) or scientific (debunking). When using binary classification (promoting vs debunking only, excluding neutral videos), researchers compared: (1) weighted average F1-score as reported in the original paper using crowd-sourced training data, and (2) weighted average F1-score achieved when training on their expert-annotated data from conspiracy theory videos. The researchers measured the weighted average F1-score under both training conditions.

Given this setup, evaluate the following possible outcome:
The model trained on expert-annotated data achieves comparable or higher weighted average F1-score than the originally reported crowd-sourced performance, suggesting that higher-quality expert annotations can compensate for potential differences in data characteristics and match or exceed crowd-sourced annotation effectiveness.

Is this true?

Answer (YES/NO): YES